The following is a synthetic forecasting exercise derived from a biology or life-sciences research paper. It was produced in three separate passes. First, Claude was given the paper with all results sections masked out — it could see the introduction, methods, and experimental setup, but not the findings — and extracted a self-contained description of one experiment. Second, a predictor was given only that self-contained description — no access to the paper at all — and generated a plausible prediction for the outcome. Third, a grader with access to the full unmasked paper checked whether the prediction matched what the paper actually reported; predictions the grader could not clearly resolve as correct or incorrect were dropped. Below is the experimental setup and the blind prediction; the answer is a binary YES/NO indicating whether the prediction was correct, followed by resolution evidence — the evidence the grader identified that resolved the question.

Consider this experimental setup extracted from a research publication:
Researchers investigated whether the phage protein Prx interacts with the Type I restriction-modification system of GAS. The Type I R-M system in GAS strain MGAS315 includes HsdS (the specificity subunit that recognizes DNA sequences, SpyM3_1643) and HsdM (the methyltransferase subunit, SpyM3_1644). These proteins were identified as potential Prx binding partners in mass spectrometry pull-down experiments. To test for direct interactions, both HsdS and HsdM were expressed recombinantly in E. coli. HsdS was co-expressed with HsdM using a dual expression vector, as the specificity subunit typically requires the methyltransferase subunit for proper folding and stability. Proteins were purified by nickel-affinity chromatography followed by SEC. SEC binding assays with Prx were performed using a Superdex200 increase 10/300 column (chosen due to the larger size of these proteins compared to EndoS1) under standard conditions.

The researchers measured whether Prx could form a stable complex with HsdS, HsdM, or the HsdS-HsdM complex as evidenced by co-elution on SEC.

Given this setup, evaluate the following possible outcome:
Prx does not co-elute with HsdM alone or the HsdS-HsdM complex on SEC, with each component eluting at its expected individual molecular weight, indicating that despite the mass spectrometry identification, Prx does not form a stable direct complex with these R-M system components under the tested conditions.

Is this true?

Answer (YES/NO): YES